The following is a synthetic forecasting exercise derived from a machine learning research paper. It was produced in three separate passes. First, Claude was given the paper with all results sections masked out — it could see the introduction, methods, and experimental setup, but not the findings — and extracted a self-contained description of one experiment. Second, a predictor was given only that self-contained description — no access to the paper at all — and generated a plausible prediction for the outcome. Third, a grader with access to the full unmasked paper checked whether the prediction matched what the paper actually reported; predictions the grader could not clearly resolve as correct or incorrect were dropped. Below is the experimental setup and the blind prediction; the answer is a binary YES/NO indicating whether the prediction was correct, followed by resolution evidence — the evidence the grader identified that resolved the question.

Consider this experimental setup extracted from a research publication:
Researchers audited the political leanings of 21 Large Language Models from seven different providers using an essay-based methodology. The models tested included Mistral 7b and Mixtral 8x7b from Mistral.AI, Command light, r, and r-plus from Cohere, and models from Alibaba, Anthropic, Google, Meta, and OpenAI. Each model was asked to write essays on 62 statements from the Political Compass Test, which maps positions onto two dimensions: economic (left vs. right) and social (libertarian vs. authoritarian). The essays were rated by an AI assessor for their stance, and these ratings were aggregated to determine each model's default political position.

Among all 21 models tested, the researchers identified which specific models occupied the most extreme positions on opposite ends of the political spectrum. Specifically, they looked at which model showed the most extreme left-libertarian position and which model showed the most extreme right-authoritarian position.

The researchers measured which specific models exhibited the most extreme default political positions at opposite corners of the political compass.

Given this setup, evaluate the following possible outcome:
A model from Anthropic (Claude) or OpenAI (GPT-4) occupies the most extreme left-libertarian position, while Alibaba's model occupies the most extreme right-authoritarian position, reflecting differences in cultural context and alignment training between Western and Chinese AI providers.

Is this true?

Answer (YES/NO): NO